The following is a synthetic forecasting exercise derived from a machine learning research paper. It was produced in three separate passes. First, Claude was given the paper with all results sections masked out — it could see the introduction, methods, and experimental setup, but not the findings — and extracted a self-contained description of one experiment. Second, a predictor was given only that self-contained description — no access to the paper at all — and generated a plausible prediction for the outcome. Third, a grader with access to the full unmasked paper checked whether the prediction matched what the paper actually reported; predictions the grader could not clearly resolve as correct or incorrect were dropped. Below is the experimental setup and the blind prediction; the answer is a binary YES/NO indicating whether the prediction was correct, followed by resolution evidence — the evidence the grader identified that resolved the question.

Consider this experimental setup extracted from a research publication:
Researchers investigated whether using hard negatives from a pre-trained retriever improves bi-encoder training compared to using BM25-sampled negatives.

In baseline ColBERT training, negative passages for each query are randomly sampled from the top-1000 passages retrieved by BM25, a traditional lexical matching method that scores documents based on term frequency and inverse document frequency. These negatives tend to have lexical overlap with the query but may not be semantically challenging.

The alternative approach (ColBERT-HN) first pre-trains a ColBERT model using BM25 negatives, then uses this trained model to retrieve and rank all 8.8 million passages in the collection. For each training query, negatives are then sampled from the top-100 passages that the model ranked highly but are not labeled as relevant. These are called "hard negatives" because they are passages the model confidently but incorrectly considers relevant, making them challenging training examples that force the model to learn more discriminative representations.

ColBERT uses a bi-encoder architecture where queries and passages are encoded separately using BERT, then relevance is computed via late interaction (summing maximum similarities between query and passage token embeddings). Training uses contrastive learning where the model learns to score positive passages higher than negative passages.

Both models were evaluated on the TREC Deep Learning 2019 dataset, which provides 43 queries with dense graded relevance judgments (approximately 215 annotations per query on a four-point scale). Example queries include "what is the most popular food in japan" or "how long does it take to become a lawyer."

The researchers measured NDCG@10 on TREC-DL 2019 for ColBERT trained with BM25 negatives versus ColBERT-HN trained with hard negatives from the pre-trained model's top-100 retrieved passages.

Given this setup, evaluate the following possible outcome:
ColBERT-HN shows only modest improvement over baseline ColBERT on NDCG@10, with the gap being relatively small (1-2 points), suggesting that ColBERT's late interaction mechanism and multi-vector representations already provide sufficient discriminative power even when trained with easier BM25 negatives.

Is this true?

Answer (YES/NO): NO